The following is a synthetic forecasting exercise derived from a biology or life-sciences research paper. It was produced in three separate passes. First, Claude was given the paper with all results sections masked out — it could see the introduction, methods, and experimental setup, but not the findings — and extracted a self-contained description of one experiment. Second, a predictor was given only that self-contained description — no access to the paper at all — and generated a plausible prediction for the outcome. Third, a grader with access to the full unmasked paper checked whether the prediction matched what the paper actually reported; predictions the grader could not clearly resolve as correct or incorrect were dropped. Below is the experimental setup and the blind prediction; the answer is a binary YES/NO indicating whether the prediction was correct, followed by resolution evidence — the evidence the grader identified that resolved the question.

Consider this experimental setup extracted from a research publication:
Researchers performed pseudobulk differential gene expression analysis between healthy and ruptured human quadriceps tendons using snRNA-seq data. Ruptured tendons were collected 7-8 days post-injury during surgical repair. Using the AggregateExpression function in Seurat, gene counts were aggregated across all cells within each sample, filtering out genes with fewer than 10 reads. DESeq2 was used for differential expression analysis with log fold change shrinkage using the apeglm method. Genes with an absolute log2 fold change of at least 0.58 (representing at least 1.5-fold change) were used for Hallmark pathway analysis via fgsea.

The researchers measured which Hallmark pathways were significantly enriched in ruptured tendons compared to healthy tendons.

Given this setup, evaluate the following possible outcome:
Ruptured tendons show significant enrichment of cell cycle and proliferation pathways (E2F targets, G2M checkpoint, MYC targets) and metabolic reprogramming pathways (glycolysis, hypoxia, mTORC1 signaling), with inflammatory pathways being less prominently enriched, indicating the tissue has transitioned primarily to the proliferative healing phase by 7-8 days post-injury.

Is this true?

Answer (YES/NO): NO